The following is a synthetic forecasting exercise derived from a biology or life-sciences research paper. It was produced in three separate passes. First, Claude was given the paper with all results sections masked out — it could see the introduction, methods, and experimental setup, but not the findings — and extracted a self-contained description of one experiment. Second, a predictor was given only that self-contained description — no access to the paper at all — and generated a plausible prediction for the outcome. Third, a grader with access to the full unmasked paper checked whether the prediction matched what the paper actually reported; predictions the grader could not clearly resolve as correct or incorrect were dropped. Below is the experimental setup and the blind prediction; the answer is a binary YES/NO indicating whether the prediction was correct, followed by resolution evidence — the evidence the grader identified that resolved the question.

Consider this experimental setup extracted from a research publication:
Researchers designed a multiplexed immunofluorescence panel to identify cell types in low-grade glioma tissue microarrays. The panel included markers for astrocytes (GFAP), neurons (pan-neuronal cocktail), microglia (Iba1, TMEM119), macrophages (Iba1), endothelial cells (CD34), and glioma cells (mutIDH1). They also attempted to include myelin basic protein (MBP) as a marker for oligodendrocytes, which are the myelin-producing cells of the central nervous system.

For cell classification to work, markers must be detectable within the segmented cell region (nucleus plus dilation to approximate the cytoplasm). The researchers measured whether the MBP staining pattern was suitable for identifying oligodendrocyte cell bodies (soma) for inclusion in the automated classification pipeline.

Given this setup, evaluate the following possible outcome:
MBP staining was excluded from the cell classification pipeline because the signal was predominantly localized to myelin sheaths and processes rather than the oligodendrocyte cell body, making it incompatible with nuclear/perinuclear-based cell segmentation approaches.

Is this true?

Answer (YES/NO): YES